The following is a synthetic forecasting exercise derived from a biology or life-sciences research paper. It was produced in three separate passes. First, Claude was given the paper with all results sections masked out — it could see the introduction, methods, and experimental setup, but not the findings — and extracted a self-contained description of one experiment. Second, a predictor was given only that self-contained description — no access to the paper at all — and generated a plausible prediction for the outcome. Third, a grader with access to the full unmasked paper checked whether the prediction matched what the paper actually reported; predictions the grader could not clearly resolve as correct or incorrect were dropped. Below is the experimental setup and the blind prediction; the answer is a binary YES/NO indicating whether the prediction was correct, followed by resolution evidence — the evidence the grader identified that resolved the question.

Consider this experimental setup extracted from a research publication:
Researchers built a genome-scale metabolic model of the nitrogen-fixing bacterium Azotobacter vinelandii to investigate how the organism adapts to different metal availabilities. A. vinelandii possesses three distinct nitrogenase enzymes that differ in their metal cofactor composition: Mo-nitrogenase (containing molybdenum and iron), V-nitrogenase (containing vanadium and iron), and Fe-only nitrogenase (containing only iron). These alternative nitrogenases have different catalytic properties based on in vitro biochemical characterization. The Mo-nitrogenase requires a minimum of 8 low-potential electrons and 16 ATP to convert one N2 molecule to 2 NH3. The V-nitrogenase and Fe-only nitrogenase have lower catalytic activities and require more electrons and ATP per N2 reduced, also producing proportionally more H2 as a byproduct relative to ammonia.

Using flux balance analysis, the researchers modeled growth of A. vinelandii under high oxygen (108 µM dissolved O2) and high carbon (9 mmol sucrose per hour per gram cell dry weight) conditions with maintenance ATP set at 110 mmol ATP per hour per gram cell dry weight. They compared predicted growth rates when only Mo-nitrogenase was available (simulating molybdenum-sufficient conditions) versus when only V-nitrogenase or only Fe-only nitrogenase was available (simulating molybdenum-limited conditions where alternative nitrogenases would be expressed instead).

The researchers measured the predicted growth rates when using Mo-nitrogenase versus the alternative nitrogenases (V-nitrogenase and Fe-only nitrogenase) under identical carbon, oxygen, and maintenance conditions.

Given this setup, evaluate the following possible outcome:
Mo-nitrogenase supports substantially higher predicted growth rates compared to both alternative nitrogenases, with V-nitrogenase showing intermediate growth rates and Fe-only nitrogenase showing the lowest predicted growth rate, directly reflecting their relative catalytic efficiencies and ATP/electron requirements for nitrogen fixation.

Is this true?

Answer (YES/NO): NO